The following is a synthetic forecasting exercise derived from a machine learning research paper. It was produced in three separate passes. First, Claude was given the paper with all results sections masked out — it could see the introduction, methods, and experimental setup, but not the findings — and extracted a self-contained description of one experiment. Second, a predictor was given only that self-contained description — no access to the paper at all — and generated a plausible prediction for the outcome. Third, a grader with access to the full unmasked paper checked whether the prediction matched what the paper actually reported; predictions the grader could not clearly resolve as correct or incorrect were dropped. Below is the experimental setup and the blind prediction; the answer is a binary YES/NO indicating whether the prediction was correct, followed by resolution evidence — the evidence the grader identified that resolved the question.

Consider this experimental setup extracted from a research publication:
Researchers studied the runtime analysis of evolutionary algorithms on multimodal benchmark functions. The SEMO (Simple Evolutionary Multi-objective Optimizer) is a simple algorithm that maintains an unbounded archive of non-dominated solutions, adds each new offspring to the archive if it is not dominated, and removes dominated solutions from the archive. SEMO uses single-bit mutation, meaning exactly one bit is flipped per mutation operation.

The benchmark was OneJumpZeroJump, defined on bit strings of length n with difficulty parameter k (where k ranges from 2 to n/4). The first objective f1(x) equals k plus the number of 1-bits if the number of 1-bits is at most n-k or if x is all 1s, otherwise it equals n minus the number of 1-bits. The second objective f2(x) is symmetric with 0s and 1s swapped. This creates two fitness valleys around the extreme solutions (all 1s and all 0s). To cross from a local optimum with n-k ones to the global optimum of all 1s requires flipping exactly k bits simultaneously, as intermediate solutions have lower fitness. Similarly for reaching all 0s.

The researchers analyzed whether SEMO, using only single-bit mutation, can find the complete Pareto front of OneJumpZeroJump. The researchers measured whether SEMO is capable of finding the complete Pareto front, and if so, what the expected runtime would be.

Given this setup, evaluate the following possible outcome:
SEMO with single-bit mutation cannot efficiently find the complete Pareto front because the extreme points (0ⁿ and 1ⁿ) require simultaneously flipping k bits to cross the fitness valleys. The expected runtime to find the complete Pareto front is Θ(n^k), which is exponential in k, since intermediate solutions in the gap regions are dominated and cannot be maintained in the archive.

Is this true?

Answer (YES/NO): NO